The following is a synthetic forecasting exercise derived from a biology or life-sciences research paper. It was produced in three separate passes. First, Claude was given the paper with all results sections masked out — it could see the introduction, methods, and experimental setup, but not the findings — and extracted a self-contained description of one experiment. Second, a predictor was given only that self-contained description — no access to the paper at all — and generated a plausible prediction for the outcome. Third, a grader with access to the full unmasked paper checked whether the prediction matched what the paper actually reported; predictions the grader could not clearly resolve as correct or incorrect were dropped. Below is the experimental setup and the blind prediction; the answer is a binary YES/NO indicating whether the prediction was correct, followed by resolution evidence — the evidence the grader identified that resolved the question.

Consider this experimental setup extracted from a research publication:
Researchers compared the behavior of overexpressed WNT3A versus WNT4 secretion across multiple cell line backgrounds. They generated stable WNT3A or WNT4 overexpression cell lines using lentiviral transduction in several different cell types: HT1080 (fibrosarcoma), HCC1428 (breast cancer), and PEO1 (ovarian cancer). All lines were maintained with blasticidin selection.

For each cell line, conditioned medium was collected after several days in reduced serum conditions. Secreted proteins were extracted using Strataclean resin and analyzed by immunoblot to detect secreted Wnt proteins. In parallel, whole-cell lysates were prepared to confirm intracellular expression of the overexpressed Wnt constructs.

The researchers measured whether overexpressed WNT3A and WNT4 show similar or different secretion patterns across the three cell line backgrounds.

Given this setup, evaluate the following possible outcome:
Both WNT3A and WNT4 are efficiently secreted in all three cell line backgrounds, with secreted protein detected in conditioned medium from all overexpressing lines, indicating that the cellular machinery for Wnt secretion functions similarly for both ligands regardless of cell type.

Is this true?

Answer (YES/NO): NO